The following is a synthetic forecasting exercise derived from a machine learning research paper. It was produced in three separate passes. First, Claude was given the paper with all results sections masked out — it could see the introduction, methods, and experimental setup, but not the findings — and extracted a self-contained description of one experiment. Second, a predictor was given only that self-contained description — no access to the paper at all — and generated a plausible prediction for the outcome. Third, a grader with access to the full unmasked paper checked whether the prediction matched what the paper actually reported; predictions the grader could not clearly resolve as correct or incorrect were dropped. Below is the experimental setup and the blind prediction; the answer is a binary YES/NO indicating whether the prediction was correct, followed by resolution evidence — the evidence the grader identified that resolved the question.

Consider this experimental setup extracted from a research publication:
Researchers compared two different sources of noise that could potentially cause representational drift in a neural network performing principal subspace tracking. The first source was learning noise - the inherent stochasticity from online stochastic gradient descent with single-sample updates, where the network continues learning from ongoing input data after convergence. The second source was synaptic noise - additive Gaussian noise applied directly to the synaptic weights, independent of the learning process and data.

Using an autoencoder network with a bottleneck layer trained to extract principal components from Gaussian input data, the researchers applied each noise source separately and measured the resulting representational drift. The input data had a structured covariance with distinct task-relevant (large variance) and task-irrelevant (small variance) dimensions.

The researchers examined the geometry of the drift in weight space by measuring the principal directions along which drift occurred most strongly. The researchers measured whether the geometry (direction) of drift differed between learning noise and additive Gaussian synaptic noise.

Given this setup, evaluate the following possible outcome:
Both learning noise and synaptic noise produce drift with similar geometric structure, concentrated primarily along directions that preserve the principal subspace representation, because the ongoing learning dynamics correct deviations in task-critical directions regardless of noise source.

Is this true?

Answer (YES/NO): NO